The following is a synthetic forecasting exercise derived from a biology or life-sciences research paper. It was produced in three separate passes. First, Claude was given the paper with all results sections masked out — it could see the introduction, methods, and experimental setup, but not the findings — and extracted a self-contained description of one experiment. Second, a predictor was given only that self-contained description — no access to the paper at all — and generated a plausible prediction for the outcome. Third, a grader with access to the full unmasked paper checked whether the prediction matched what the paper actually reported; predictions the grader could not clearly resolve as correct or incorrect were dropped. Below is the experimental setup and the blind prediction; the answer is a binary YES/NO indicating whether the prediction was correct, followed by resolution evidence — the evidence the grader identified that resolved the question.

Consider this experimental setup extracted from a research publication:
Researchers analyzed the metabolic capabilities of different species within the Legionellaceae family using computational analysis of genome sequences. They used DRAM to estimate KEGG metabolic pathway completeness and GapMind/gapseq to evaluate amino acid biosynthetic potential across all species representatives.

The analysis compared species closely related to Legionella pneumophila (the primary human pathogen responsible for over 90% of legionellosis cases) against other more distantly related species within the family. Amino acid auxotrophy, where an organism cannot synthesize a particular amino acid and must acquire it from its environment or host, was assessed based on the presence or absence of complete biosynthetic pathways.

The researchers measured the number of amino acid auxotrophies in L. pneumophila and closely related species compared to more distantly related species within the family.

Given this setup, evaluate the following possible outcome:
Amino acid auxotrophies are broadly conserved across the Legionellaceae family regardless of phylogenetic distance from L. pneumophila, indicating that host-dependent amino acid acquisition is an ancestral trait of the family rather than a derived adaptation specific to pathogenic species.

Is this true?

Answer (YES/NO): NO